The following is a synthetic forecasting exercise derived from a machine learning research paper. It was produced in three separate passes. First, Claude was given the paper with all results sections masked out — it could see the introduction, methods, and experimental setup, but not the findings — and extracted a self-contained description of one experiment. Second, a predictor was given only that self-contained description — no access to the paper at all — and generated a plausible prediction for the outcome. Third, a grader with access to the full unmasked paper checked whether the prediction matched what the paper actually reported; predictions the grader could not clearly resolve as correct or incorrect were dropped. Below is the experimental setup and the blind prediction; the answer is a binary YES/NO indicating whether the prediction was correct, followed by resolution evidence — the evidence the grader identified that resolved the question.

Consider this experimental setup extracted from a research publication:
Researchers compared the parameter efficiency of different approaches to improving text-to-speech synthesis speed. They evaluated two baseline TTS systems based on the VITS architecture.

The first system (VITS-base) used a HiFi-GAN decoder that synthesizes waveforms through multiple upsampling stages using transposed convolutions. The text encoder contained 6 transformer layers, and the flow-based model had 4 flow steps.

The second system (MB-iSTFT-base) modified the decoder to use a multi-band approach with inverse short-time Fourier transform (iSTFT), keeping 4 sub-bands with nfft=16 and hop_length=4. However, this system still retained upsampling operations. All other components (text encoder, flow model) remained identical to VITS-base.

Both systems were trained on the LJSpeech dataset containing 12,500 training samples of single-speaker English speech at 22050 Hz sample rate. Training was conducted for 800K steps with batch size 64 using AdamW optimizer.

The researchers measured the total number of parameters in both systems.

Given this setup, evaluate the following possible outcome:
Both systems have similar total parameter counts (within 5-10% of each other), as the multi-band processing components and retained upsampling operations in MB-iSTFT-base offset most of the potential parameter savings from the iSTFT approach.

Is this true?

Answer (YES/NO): YES